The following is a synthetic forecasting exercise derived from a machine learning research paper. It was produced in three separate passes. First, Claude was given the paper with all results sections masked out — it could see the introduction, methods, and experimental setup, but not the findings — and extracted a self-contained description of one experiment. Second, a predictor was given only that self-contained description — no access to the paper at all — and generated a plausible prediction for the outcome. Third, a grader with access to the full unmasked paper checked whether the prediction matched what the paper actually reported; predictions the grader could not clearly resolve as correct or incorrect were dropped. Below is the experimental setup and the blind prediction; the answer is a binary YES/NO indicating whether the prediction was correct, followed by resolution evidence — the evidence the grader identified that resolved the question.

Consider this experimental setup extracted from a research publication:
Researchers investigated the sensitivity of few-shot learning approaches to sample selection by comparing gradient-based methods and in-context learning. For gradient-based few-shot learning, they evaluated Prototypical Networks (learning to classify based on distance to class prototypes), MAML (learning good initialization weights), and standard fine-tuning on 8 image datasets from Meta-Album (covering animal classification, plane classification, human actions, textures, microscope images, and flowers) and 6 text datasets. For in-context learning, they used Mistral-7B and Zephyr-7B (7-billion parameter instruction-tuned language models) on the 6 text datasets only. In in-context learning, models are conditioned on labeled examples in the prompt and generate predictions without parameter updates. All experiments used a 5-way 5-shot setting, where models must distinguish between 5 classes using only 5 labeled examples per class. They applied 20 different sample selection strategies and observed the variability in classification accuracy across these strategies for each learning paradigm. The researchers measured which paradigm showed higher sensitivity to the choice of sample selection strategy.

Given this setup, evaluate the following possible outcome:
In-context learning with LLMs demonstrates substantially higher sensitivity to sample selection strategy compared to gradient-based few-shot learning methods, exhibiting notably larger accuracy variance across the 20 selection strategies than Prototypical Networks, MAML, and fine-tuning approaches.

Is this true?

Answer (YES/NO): NO